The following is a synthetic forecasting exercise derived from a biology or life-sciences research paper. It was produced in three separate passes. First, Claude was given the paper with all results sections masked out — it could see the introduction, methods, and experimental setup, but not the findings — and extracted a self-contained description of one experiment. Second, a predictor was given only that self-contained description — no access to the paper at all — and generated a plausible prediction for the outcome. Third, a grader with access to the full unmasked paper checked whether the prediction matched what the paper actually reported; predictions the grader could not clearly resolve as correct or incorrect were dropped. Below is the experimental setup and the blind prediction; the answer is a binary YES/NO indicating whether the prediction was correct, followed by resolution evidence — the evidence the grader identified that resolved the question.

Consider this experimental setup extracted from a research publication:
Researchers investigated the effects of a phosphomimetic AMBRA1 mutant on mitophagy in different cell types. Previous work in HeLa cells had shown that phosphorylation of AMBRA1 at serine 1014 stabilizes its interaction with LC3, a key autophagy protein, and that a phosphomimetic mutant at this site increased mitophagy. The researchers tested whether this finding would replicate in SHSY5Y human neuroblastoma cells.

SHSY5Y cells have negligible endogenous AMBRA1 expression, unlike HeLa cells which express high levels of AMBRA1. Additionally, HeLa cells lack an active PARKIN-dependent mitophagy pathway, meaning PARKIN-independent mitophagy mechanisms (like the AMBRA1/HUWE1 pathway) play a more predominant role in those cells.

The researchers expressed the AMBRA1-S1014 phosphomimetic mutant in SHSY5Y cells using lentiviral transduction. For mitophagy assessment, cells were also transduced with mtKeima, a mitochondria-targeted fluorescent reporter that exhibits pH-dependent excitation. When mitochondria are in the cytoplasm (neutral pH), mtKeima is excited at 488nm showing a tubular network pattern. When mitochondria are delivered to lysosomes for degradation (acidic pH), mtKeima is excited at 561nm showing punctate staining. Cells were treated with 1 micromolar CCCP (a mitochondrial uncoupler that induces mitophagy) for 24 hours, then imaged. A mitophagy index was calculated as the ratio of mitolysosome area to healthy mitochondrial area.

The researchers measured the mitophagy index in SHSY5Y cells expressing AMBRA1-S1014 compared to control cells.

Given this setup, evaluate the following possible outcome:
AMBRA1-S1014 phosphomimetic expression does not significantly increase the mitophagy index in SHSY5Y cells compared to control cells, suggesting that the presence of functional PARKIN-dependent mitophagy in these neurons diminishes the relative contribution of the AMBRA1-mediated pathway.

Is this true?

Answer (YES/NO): YES